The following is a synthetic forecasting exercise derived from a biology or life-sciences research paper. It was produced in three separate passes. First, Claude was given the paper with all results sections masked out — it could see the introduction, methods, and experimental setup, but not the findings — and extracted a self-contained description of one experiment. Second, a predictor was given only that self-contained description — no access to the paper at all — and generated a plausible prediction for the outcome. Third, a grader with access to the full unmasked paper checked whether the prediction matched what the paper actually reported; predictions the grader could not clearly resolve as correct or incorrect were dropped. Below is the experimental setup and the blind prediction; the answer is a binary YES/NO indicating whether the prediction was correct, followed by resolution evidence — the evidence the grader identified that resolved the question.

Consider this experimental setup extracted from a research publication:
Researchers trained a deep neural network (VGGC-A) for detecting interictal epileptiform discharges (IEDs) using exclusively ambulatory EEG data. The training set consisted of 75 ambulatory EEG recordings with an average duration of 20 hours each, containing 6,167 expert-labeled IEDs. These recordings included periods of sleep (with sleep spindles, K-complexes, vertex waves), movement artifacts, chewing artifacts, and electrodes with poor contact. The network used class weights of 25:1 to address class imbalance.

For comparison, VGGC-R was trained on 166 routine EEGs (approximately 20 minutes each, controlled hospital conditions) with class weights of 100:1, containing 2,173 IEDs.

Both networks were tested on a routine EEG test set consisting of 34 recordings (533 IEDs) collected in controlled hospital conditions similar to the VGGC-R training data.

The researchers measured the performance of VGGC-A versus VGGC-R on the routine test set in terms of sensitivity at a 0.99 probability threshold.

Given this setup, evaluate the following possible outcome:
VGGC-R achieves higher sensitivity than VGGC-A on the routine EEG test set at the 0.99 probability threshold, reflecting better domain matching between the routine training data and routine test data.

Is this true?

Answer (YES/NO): YES